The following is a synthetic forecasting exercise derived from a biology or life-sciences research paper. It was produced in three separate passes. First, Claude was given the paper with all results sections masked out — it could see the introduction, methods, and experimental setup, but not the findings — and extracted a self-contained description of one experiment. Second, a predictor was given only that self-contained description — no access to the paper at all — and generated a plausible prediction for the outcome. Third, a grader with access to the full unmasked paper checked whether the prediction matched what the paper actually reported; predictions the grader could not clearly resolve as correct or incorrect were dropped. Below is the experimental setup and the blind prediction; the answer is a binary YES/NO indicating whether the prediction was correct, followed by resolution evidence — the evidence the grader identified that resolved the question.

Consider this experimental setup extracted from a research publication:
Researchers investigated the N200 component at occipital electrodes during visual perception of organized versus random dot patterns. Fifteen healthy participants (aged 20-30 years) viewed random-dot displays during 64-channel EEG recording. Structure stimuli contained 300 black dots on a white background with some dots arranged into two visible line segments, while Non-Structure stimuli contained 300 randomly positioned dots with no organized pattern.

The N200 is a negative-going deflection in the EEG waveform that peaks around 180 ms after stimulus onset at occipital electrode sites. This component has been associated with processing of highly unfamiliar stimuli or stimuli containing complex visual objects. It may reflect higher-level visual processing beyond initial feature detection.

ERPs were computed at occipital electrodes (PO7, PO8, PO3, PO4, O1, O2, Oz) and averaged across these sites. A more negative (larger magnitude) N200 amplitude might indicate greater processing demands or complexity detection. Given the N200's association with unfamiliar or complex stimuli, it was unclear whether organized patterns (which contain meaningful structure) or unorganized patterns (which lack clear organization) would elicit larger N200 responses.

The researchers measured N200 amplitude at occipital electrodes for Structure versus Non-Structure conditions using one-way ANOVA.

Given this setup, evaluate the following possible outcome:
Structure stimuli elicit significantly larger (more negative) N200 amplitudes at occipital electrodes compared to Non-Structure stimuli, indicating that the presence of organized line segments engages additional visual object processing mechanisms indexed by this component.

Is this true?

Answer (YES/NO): YES